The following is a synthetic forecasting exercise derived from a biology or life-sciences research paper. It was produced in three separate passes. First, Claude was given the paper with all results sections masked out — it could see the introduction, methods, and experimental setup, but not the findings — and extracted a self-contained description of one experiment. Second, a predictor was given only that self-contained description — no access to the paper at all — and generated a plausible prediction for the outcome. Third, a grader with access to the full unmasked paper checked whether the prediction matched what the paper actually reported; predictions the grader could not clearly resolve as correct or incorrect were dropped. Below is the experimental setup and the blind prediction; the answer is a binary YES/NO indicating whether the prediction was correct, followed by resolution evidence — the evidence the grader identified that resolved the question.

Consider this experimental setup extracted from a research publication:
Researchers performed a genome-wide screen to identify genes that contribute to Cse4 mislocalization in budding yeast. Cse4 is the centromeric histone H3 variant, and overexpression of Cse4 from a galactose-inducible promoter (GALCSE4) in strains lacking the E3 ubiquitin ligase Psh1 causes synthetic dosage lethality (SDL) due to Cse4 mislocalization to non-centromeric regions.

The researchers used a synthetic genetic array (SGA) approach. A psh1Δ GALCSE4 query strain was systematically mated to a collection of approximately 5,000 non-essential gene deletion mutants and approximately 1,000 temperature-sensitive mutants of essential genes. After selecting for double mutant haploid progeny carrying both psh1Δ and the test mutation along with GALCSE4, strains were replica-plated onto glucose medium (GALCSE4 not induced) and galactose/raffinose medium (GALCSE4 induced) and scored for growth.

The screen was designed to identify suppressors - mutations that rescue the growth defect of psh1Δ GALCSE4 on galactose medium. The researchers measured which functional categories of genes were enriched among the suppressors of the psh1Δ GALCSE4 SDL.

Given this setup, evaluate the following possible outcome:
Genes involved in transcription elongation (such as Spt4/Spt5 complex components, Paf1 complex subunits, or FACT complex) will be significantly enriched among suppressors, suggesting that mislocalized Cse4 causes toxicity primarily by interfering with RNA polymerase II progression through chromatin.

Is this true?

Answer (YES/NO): NO